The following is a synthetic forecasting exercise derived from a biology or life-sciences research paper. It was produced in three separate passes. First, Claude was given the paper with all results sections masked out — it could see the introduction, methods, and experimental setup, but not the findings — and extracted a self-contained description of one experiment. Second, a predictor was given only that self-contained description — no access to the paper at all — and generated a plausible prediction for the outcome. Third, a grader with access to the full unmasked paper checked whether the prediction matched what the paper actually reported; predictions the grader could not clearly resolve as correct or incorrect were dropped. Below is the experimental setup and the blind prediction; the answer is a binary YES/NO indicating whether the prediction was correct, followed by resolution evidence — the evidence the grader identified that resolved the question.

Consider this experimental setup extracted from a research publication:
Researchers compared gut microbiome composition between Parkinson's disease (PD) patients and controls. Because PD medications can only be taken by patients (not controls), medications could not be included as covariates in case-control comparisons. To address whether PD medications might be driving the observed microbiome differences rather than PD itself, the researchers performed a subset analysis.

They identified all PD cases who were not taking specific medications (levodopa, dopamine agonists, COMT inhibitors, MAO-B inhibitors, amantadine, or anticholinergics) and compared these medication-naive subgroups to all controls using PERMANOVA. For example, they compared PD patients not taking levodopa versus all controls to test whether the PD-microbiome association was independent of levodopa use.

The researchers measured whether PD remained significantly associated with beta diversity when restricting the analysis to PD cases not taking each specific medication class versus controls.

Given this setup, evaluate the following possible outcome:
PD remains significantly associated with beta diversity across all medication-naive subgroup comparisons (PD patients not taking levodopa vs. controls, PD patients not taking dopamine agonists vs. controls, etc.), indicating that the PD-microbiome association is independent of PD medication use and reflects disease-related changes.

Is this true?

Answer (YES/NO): YES